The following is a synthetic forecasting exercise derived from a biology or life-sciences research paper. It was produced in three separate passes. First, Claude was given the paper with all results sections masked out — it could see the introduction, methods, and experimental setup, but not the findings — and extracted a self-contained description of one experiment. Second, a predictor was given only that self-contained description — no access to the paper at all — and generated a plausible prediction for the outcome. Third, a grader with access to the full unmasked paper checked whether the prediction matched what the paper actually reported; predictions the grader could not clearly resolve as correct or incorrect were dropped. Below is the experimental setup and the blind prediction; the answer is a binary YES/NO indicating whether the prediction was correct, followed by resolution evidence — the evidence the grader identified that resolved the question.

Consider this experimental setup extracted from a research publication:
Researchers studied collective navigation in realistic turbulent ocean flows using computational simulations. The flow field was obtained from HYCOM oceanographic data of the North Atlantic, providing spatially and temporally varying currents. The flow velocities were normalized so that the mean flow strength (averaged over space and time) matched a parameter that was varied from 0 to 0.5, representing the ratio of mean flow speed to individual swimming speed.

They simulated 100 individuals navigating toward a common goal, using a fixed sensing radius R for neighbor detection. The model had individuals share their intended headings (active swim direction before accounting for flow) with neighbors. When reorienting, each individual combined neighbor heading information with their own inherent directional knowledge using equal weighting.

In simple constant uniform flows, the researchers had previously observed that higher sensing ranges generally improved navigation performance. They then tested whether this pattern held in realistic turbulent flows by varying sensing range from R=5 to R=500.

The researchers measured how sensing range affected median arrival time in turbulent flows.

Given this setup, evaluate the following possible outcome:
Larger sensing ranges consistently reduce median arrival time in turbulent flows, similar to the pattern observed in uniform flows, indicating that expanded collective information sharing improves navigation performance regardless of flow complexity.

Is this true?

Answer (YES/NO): NO